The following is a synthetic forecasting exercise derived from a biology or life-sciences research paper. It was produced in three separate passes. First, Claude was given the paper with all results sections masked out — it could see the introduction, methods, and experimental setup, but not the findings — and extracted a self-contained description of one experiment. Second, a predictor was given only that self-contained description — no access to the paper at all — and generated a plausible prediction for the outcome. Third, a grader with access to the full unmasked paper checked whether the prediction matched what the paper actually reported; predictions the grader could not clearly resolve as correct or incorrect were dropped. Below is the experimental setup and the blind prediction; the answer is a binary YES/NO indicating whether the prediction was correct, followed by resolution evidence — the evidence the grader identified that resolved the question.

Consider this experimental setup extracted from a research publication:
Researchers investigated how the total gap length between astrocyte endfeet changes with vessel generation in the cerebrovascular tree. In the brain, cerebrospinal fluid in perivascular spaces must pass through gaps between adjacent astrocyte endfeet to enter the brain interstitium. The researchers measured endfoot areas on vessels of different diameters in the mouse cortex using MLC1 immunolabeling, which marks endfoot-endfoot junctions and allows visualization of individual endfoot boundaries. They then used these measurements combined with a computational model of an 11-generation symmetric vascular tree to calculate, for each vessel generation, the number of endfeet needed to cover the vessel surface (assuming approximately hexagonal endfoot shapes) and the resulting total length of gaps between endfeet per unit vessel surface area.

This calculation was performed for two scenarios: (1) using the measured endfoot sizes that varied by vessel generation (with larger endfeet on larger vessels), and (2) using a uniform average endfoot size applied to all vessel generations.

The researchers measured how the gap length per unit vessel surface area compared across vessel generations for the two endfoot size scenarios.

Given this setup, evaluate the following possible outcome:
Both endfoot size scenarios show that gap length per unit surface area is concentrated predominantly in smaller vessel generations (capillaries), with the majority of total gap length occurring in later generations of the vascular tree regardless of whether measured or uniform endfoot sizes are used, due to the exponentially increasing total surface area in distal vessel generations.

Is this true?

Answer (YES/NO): NO